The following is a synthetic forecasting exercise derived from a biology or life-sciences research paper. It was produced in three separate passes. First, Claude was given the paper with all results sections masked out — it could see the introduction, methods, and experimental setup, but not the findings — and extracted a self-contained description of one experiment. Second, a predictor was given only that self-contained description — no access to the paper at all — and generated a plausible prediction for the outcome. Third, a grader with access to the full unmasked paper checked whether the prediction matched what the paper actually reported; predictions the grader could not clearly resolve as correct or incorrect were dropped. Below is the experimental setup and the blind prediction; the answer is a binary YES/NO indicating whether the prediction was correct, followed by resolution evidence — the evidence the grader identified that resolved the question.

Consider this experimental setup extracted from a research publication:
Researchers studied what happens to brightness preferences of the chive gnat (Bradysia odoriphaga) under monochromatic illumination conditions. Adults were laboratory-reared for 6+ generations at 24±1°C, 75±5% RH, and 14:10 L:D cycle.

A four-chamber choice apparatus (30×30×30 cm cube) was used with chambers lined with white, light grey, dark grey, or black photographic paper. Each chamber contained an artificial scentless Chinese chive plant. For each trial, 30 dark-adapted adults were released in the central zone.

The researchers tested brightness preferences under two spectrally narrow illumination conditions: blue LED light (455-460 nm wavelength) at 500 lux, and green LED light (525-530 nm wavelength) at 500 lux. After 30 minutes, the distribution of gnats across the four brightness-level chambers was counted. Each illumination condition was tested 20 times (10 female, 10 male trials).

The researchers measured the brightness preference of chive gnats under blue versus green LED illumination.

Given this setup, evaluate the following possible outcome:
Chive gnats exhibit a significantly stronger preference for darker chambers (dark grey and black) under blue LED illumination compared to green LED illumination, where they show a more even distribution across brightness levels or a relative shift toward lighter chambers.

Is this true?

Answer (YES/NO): NO